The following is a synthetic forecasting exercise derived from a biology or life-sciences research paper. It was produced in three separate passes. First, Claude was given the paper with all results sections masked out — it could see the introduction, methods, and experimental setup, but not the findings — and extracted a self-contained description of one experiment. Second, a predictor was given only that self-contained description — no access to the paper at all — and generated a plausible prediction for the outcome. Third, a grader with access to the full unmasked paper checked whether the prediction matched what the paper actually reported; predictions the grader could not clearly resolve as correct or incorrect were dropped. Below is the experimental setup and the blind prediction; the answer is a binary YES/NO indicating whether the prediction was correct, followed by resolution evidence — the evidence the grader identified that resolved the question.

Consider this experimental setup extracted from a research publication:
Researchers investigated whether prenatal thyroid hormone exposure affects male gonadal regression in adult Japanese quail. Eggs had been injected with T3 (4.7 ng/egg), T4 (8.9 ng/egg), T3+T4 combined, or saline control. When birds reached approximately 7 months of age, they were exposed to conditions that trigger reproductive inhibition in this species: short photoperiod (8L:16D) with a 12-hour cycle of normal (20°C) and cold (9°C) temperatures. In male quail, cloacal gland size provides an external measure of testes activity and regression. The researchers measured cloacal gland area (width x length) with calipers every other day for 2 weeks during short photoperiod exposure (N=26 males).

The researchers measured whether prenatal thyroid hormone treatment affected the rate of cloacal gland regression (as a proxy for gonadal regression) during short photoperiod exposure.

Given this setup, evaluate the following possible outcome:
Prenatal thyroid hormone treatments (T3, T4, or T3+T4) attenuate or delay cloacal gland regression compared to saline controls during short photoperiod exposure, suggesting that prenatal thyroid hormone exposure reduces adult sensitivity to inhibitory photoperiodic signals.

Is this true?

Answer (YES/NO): NO